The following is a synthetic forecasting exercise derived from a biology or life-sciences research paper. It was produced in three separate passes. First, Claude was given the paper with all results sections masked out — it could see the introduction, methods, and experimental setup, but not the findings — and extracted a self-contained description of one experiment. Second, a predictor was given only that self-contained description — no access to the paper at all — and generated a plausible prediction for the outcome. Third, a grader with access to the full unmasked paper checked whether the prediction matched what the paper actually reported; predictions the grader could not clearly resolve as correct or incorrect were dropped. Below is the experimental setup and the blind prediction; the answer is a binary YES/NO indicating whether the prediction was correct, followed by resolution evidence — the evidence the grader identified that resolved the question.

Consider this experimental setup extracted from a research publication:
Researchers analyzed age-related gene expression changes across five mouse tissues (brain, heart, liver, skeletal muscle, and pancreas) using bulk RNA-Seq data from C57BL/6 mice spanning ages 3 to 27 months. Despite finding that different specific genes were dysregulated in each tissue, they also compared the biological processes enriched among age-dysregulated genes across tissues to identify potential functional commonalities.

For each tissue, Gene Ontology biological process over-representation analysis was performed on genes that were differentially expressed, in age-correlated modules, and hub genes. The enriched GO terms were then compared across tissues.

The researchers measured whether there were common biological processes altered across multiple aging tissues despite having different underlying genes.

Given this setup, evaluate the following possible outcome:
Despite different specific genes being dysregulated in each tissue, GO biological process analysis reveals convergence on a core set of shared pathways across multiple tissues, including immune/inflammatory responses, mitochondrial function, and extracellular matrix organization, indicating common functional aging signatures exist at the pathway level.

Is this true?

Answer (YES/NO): NO